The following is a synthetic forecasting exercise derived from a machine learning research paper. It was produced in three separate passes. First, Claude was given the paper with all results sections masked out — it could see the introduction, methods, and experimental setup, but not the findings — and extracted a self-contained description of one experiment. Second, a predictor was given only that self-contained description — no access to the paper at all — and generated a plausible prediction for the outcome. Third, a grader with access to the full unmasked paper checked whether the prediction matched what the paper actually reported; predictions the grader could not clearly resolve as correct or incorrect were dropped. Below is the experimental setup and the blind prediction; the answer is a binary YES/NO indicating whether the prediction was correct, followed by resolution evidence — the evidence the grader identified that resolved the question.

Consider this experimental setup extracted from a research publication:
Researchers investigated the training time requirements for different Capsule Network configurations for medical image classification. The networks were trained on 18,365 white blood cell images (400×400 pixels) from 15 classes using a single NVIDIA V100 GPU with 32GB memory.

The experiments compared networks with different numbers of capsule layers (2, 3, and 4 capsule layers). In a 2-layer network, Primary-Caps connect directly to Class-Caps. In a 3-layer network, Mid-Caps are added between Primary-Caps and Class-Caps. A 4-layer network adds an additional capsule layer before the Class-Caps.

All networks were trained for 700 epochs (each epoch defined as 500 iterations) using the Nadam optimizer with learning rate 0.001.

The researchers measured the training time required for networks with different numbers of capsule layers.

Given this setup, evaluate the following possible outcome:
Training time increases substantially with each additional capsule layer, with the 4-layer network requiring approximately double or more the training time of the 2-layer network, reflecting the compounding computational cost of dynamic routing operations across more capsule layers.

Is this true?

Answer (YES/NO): YES